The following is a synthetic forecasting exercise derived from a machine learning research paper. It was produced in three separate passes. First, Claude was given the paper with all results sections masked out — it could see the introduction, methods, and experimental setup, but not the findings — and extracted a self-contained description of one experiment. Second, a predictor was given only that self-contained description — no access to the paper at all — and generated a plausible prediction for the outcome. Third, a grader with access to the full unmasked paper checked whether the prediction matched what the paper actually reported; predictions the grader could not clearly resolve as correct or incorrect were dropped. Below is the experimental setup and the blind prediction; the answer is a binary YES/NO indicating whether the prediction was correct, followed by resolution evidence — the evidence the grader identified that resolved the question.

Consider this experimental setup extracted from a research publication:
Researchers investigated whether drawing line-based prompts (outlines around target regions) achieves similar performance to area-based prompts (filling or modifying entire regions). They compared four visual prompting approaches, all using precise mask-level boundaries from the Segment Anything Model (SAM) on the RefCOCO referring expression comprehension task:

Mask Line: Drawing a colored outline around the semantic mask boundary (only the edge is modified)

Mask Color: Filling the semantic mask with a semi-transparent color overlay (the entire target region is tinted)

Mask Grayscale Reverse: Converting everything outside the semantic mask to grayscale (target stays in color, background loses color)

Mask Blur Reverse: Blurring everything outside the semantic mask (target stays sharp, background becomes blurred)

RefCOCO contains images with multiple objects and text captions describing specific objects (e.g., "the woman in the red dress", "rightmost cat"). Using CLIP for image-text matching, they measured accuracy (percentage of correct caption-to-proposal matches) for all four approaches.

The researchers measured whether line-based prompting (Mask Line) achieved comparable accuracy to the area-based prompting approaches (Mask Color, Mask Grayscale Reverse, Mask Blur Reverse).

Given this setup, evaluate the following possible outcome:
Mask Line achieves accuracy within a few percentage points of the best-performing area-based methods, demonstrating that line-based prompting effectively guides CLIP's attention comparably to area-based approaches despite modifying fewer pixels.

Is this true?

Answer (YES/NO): NO